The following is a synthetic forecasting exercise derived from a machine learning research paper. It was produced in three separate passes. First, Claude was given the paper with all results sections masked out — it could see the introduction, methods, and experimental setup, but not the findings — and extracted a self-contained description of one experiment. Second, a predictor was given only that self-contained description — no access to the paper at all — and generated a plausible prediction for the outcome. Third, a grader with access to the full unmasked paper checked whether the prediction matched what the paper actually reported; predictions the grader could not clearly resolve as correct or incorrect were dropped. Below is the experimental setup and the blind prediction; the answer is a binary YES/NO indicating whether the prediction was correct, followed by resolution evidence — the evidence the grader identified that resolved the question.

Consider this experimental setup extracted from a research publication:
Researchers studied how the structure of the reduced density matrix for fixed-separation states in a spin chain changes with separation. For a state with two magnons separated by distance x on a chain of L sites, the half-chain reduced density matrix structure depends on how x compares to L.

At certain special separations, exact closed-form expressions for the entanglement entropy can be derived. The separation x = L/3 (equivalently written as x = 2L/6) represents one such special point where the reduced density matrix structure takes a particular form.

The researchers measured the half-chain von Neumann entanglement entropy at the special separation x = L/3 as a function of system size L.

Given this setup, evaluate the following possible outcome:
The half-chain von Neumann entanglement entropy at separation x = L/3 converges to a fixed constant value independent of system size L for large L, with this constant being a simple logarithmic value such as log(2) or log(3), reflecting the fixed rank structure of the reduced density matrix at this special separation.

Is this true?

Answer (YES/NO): NO